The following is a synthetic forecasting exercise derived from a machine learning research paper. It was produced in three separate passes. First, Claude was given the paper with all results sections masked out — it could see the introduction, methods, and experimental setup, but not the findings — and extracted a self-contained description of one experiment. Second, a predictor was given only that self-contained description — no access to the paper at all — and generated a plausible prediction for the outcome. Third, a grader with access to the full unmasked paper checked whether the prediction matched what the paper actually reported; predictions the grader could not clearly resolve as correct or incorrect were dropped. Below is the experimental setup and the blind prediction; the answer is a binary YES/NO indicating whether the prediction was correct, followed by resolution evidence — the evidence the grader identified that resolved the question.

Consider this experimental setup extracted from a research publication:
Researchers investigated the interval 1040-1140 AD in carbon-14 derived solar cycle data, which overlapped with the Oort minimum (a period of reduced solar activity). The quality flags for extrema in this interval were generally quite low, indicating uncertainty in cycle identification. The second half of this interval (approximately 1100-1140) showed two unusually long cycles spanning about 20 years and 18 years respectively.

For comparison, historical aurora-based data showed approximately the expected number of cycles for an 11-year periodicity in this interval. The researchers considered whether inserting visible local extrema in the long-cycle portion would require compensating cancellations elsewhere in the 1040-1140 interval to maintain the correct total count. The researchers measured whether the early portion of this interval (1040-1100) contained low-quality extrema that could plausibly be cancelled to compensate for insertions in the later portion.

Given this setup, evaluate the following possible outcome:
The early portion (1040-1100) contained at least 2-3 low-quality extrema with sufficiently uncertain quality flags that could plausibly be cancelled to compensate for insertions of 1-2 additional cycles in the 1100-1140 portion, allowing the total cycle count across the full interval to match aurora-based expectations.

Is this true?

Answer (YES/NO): YES